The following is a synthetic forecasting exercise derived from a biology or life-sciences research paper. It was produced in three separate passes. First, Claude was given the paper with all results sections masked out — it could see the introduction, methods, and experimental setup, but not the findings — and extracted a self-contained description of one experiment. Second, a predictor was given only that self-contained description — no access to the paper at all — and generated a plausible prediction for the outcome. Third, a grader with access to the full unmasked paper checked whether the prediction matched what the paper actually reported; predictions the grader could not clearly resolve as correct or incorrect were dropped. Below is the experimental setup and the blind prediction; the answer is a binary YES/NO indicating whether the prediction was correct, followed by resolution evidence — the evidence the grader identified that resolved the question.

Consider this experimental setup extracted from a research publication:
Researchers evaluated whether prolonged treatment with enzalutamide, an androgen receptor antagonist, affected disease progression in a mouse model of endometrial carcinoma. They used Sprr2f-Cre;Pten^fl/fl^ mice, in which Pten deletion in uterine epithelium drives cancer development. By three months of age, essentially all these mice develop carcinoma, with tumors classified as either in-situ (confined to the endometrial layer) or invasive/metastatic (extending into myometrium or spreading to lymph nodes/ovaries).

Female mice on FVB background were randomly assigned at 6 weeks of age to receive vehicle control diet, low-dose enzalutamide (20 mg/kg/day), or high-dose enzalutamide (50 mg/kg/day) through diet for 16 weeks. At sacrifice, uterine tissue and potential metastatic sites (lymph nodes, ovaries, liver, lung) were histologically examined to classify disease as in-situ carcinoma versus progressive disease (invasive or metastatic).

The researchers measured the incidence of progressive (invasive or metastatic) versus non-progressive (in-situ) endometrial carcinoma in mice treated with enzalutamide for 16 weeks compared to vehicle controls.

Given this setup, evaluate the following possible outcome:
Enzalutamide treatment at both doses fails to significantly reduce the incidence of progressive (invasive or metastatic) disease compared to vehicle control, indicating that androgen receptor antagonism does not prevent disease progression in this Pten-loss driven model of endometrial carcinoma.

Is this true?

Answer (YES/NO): YES